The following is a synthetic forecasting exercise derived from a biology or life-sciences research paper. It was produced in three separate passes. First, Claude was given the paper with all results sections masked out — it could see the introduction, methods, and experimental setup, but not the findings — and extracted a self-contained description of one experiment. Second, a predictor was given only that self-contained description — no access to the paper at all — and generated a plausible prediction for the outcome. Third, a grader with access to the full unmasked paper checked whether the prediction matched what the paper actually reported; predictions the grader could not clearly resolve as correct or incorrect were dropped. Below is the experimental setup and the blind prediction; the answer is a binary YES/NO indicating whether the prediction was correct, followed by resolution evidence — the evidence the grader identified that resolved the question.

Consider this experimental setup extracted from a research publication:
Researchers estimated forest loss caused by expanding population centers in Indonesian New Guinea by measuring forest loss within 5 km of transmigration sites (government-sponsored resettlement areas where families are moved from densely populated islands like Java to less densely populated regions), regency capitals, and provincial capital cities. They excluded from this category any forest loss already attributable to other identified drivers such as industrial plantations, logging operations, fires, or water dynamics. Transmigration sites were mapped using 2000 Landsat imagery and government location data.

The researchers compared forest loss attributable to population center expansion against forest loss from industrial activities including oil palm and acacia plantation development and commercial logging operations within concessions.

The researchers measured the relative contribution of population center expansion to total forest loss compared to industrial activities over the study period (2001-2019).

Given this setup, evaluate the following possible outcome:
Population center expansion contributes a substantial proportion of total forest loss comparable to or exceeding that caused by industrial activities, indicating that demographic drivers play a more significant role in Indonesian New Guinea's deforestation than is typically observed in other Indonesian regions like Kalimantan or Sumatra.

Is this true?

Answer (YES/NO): NO